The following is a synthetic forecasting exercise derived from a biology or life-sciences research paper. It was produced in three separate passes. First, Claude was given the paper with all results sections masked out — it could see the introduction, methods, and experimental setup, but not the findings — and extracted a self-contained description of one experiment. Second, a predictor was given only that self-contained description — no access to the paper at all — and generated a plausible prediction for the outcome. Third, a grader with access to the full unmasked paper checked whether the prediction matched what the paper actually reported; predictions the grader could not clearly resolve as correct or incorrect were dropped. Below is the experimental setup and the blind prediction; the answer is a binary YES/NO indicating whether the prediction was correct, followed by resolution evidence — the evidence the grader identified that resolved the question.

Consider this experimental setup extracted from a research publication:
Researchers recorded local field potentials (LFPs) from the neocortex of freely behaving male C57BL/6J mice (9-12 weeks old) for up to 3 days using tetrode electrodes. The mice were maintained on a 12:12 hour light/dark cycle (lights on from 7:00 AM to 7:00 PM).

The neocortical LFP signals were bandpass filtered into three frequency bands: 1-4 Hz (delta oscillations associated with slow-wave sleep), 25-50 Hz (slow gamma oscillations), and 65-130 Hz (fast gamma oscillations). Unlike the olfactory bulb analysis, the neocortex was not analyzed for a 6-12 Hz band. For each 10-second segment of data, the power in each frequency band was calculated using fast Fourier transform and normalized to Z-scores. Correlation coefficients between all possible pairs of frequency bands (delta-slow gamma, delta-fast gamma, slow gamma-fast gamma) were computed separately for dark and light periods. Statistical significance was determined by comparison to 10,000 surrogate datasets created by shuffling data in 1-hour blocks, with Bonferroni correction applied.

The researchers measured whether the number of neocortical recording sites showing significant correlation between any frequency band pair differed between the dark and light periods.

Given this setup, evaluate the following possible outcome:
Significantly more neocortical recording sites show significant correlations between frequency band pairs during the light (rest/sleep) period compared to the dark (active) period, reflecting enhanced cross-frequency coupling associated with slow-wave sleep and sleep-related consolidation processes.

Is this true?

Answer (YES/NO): NO